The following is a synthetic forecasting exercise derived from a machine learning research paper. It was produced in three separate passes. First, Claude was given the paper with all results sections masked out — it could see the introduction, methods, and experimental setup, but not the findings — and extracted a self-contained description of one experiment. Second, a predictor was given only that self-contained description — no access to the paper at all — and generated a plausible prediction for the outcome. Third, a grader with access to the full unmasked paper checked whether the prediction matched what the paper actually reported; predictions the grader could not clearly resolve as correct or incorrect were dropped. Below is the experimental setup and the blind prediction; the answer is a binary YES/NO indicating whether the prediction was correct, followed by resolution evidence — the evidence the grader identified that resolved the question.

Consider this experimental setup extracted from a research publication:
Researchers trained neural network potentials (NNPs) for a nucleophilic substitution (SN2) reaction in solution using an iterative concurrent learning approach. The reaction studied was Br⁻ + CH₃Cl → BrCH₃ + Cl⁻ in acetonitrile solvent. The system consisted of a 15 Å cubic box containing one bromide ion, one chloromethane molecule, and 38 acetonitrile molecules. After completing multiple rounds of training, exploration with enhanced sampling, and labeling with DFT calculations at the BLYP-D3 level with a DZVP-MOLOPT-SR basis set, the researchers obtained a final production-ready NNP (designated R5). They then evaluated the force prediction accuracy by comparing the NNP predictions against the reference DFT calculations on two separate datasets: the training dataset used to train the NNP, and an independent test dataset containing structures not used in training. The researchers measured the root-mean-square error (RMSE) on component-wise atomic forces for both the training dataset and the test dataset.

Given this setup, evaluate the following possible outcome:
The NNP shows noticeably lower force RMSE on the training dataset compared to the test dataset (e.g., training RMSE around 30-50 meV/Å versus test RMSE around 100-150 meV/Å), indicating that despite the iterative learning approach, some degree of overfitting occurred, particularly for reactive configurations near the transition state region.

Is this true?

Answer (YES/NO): NO